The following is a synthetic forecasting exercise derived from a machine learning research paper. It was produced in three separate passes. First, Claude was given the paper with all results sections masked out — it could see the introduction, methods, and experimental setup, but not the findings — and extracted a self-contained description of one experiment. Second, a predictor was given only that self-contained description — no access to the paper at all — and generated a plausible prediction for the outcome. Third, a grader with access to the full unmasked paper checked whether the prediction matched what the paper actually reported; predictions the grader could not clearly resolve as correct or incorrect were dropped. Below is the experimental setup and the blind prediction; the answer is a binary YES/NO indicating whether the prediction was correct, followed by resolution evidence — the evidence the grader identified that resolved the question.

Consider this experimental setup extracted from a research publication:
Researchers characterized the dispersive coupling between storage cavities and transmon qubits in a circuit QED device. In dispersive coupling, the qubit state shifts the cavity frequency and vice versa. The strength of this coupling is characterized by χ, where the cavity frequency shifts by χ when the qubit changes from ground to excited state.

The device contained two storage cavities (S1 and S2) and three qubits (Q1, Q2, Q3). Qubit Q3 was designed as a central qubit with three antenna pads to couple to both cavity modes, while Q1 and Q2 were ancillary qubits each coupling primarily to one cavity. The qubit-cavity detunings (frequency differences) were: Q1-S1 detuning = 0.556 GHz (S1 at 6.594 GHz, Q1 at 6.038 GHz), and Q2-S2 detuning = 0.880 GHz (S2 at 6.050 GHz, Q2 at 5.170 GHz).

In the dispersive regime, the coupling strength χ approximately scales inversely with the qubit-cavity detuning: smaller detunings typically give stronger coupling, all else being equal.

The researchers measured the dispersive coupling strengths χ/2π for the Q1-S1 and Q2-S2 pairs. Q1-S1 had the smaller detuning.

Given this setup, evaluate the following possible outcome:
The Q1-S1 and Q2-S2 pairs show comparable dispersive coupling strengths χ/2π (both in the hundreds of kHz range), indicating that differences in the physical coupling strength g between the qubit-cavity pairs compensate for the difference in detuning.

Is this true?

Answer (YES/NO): NO